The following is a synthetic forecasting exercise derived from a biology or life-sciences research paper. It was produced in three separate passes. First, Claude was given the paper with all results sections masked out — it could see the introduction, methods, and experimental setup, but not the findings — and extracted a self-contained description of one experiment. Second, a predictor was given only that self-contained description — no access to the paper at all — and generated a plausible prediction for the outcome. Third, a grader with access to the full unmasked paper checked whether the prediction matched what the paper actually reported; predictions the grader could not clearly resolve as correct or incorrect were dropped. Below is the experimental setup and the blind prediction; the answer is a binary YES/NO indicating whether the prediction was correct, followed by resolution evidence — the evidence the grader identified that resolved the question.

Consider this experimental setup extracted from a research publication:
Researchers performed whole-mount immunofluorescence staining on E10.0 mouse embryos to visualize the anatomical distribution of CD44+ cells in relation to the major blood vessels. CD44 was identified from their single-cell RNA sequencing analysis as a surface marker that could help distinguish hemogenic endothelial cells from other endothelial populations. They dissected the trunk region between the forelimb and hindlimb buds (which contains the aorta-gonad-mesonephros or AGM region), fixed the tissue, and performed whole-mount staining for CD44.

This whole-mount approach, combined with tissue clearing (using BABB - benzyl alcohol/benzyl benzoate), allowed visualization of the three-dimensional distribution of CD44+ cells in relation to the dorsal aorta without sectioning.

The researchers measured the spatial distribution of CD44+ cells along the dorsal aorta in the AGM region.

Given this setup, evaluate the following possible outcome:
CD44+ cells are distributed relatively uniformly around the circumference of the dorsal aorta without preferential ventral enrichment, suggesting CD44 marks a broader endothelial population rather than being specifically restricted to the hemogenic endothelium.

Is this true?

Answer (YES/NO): YES